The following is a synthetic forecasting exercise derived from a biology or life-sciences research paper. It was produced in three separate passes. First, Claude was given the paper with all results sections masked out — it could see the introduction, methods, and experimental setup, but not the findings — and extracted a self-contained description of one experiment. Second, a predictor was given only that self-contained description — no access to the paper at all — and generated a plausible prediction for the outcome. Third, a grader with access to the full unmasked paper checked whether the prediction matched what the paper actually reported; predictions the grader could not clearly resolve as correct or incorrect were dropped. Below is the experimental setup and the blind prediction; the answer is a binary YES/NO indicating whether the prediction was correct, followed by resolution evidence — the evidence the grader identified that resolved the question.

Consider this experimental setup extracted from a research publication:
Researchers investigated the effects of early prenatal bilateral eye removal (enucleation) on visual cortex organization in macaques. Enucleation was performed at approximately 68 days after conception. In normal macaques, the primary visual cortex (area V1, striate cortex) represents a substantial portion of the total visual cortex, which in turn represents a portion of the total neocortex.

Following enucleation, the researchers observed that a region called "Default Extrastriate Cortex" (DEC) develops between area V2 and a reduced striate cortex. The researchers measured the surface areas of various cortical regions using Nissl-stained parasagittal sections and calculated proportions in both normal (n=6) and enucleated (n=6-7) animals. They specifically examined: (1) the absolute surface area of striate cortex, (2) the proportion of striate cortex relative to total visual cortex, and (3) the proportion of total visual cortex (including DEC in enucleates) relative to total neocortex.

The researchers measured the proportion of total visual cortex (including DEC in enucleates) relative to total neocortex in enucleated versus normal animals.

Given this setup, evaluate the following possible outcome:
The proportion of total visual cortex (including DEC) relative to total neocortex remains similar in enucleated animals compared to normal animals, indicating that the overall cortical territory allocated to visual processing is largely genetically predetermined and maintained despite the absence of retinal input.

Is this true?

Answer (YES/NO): YES